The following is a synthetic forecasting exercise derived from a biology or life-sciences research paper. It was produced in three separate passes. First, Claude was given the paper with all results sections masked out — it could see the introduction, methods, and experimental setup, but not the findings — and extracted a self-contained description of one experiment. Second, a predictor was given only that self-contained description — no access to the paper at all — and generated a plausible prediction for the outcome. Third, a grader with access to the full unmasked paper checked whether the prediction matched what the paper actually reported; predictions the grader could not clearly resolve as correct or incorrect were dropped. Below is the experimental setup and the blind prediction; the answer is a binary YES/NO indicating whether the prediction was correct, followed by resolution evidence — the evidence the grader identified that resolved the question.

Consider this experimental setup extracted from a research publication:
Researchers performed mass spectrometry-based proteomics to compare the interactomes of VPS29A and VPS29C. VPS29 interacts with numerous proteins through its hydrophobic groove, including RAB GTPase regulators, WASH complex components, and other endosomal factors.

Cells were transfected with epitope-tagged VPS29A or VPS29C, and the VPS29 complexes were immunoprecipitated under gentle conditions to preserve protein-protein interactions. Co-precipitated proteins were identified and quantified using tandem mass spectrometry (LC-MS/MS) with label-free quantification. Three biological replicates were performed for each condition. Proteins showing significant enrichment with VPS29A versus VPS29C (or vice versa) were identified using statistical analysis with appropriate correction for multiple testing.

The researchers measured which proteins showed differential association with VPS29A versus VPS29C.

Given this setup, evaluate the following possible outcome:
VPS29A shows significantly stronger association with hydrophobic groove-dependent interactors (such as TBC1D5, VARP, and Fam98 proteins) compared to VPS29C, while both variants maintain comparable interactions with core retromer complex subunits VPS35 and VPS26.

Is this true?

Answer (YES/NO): YES